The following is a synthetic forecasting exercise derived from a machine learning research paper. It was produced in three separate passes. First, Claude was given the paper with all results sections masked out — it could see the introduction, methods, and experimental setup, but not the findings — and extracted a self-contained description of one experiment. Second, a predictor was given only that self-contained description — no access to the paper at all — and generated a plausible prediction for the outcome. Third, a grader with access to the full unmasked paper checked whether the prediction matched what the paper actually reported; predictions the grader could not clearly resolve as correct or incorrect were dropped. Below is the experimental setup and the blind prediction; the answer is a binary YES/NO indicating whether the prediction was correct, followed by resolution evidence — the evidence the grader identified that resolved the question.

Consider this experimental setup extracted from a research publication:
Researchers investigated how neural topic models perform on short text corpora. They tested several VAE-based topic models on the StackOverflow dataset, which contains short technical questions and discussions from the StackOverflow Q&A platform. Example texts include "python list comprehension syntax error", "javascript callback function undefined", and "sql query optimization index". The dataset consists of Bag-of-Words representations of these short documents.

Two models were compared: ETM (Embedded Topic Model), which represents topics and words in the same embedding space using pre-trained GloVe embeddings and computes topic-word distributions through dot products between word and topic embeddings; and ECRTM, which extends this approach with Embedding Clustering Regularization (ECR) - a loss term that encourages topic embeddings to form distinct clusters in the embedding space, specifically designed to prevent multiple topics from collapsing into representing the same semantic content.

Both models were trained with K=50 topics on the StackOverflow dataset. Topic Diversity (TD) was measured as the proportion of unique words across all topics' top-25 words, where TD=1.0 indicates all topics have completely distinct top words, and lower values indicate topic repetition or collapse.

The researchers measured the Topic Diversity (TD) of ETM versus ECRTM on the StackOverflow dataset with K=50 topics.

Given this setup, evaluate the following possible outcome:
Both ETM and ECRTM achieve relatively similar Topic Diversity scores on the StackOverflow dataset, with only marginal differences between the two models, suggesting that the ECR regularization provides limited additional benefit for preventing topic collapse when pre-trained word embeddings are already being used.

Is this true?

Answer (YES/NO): NO